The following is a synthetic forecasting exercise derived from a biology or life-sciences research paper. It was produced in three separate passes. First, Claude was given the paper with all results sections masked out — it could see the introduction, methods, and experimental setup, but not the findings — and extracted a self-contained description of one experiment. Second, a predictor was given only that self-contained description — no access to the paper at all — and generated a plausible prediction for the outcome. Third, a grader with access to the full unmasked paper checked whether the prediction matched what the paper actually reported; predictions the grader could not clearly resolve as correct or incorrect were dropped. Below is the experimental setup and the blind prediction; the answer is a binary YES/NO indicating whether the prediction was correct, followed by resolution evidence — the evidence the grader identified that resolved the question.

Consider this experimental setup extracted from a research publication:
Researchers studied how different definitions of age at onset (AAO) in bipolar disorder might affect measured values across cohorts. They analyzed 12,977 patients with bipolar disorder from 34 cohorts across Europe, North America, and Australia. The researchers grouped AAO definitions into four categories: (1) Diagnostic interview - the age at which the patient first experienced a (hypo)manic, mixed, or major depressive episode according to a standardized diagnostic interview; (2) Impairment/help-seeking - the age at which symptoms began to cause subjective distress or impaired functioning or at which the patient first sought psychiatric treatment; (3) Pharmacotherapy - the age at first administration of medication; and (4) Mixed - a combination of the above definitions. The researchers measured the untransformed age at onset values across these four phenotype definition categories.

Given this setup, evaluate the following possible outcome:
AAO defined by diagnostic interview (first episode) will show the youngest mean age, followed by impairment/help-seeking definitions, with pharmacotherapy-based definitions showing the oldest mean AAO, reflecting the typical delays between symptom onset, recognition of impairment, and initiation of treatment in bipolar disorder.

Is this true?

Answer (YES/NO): YES